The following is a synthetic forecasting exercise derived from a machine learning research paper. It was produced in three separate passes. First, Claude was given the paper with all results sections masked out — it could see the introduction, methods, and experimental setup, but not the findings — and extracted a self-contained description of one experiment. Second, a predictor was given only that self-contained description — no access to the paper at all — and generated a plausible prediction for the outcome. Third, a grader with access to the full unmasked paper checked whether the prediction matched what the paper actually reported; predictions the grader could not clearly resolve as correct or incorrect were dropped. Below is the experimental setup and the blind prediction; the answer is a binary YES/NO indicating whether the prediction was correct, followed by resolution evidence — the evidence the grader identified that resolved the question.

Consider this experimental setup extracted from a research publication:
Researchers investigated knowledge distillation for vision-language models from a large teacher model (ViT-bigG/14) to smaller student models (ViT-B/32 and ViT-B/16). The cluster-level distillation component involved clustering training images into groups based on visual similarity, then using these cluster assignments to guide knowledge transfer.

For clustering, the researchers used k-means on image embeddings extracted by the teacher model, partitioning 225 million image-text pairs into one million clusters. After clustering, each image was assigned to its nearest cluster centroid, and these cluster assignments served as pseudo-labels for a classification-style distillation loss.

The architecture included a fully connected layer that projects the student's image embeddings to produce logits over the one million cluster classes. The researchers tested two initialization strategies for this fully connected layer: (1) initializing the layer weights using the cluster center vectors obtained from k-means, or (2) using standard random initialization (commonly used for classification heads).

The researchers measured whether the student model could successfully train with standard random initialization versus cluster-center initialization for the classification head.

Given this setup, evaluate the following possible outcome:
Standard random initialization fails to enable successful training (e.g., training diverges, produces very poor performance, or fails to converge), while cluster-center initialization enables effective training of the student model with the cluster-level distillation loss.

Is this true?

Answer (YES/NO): YES